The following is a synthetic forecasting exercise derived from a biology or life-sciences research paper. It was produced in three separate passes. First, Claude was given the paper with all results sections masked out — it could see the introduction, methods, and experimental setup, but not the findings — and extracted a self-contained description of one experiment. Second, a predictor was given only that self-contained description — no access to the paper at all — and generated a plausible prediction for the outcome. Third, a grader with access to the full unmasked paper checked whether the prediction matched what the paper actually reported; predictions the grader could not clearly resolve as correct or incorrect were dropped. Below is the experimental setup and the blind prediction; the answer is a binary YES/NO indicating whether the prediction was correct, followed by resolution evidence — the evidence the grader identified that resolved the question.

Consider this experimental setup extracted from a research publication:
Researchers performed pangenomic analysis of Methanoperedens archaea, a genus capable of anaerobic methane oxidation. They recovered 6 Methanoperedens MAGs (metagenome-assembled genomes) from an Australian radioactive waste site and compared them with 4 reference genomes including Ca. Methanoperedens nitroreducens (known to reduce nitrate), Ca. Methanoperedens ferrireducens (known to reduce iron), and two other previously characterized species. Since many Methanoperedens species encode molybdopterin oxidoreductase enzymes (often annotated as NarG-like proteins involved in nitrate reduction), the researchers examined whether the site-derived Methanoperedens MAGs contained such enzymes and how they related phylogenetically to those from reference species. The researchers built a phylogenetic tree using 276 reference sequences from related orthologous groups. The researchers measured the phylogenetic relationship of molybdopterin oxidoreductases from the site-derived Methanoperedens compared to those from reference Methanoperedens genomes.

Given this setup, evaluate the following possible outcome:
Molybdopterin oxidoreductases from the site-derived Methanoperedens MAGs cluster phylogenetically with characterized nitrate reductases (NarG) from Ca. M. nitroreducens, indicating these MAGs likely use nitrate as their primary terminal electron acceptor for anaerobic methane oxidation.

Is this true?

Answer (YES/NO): NO